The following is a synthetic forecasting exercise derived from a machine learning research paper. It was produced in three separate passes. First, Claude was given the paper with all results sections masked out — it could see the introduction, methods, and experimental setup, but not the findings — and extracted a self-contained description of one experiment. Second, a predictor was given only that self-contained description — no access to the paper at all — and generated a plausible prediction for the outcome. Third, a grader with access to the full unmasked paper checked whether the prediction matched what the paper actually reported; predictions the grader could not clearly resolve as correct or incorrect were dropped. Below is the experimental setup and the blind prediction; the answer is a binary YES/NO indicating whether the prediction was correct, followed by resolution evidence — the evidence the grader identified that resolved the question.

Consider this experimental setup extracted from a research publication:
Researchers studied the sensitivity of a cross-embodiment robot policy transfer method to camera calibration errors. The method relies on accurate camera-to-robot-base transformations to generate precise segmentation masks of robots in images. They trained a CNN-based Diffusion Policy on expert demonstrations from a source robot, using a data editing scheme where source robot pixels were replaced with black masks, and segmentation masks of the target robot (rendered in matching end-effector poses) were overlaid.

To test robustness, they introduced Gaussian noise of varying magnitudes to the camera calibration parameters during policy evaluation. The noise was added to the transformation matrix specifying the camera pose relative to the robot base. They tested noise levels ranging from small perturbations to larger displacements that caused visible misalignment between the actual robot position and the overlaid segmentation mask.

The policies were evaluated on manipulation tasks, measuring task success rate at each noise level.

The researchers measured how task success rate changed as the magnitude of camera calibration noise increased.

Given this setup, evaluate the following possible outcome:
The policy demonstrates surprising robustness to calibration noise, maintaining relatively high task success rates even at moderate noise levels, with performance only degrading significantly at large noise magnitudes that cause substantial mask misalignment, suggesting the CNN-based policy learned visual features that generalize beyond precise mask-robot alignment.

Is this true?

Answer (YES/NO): NO